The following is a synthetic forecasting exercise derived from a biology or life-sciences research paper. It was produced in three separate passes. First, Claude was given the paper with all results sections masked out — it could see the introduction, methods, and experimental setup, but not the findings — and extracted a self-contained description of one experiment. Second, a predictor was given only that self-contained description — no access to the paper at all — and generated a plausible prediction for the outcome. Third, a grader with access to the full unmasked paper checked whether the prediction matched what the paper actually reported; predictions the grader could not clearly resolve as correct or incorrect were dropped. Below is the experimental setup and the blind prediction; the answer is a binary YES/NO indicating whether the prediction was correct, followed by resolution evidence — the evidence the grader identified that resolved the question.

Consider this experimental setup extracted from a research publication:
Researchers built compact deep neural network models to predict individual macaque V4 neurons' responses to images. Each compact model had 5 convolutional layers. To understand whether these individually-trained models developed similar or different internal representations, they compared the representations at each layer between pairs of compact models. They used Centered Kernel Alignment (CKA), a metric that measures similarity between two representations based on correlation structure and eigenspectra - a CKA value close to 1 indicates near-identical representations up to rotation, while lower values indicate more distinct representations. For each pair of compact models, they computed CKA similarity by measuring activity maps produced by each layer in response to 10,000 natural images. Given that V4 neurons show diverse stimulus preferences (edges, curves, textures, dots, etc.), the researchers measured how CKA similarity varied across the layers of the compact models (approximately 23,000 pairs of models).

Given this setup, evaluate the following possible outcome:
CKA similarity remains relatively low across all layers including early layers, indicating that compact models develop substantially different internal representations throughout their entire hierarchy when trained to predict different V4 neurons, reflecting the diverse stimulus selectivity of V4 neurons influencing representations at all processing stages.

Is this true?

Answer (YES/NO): NO